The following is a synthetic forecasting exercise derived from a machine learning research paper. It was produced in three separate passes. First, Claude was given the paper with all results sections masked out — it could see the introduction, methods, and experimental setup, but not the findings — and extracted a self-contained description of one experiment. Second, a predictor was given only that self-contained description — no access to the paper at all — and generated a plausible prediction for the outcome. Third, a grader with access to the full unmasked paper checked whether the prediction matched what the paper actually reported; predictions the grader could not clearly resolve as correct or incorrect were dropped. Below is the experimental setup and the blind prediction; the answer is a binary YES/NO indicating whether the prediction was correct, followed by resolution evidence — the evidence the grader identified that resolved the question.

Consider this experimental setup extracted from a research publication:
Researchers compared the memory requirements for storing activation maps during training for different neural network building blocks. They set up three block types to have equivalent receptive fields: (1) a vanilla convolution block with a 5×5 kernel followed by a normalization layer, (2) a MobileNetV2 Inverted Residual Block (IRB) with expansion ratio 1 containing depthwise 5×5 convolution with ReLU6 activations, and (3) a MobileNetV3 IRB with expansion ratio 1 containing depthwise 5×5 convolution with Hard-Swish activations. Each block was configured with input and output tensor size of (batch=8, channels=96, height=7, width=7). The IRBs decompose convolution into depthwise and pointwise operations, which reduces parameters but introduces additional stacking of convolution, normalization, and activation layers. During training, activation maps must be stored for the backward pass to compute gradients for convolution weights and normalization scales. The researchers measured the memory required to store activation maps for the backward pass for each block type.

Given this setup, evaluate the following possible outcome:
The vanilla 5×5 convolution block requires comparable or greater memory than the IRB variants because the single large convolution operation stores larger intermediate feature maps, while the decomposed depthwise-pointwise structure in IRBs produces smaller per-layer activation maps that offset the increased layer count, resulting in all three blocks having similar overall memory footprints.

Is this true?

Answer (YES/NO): NO